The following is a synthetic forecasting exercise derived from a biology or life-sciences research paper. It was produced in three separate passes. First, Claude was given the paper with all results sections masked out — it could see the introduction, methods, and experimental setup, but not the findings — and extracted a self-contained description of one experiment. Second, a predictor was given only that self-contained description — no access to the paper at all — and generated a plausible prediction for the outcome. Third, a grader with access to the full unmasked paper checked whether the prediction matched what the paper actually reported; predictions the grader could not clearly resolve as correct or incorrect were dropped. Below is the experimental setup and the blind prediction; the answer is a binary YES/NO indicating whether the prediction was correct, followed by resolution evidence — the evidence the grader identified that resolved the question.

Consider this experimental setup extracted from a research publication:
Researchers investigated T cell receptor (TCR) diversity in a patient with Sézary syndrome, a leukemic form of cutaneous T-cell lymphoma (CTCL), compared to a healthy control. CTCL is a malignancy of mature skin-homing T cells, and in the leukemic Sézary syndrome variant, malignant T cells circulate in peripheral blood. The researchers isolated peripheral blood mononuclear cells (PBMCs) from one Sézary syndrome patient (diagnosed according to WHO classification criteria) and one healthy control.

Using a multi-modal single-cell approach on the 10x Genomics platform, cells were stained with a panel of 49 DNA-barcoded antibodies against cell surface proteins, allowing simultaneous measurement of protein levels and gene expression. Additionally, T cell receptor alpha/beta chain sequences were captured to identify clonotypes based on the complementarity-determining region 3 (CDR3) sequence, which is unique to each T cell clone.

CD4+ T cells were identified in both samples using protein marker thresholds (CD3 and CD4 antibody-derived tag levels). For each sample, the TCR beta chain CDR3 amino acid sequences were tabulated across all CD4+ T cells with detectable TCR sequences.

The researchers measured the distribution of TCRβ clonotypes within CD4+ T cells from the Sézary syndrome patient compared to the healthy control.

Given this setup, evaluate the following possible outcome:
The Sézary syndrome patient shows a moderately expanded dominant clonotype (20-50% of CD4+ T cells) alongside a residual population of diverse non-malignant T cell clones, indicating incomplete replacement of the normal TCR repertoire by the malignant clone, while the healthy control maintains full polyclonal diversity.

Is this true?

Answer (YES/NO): NO